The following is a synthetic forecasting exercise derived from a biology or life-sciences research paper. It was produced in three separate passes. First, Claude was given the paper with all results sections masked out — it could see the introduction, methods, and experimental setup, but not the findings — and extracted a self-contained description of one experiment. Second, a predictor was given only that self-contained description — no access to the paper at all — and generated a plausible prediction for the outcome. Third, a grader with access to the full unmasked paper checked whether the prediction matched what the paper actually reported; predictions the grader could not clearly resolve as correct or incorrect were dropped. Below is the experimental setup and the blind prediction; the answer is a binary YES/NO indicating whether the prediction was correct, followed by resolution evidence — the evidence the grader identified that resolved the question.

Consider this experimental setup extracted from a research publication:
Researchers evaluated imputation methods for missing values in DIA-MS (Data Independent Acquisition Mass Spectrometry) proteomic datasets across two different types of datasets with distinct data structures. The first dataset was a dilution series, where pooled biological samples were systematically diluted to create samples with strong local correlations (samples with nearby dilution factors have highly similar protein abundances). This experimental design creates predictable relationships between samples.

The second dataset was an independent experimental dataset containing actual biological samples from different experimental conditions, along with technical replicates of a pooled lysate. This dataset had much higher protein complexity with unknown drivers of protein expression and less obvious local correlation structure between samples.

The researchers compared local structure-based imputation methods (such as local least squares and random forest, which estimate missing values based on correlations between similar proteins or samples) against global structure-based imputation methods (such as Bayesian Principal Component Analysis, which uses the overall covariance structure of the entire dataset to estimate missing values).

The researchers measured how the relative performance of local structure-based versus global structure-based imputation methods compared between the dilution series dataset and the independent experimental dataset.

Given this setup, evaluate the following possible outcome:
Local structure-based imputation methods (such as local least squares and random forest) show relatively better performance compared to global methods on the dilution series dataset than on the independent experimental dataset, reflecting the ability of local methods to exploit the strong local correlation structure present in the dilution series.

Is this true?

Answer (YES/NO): YES